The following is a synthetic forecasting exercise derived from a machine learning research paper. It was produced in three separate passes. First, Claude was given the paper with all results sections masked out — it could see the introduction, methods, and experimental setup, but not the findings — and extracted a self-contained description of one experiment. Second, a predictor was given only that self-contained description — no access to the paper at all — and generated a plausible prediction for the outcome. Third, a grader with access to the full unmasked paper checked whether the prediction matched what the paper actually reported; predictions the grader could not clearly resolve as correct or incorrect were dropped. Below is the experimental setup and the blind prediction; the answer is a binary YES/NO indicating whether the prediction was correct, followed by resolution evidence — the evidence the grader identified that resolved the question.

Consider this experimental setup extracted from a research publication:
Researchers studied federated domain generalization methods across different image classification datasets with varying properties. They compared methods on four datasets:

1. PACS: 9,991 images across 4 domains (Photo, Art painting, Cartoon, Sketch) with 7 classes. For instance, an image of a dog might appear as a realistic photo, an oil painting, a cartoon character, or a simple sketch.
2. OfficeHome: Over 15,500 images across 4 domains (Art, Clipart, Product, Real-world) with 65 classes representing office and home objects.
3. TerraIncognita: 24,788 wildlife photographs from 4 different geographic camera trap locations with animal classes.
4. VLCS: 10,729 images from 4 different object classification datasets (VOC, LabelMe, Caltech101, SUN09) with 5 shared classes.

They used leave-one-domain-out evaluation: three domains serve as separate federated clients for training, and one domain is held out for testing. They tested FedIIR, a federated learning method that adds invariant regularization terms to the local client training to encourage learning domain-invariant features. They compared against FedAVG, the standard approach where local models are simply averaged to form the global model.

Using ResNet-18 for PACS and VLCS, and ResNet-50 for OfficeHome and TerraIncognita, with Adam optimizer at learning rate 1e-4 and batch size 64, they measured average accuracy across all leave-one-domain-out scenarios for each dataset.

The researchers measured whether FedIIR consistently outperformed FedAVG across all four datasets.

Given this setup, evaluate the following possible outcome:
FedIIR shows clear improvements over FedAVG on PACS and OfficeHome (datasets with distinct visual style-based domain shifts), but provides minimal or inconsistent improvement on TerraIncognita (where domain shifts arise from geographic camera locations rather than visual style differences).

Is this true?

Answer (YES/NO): NO